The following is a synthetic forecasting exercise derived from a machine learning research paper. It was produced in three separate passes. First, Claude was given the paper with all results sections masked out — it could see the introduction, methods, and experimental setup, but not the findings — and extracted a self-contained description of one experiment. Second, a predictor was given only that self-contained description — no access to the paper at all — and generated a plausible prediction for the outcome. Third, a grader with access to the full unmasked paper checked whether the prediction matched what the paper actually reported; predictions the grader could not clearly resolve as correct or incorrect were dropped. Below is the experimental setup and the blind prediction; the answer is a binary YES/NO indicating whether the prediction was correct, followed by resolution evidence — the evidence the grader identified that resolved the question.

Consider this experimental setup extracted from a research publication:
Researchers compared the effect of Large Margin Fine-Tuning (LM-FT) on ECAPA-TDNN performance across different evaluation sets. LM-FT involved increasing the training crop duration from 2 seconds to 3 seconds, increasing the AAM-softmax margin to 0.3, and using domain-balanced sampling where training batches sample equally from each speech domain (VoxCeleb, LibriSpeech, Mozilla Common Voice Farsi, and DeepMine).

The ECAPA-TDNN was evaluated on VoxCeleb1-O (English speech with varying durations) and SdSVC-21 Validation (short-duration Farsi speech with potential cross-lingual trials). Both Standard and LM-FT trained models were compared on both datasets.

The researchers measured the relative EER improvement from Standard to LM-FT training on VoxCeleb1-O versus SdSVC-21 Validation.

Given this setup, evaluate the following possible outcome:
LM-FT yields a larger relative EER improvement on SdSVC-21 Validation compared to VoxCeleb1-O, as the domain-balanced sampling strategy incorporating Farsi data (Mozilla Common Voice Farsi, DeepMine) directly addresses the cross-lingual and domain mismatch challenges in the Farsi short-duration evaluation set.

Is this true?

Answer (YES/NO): YES